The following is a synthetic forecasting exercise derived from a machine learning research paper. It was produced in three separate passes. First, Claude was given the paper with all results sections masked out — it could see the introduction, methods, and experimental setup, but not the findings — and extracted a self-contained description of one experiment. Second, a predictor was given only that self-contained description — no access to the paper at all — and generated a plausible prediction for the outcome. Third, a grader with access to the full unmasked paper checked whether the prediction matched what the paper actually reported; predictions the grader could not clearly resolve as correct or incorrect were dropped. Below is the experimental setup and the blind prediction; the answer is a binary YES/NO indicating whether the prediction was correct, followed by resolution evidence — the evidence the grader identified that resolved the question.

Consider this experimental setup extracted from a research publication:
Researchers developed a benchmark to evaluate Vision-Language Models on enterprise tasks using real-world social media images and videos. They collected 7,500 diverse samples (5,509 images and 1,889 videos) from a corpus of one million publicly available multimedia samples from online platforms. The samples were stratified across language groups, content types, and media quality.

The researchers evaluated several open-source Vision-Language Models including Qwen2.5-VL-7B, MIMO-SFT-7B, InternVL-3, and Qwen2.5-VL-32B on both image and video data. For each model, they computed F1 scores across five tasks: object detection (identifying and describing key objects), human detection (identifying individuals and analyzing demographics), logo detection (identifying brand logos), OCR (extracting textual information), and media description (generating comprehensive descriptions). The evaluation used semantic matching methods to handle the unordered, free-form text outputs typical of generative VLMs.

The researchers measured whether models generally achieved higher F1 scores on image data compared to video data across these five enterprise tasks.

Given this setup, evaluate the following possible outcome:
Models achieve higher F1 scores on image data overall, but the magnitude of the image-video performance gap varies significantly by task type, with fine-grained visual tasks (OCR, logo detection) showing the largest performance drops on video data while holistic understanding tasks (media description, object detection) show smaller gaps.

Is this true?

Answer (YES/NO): NO